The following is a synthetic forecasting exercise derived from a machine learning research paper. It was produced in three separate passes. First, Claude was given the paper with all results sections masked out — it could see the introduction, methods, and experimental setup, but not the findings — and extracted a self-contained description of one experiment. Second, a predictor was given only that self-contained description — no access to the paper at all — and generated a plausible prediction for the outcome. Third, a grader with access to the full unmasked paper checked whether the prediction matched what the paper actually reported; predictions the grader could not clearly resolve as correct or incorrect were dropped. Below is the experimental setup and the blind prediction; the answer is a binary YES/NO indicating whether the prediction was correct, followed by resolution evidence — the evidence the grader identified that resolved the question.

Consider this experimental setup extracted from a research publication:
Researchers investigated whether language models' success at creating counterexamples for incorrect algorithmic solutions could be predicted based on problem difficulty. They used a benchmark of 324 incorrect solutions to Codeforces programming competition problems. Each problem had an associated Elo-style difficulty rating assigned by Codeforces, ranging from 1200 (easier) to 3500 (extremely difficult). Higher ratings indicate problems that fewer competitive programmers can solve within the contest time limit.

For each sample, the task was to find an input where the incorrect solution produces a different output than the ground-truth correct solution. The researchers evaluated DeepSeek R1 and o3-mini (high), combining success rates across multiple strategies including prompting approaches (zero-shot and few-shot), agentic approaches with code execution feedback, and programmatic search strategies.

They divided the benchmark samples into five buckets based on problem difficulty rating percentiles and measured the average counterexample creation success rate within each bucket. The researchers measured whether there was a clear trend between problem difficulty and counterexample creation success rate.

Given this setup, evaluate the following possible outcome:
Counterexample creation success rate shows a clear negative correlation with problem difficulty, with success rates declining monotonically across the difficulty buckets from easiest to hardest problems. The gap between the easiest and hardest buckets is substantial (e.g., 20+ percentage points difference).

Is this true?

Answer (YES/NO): NO